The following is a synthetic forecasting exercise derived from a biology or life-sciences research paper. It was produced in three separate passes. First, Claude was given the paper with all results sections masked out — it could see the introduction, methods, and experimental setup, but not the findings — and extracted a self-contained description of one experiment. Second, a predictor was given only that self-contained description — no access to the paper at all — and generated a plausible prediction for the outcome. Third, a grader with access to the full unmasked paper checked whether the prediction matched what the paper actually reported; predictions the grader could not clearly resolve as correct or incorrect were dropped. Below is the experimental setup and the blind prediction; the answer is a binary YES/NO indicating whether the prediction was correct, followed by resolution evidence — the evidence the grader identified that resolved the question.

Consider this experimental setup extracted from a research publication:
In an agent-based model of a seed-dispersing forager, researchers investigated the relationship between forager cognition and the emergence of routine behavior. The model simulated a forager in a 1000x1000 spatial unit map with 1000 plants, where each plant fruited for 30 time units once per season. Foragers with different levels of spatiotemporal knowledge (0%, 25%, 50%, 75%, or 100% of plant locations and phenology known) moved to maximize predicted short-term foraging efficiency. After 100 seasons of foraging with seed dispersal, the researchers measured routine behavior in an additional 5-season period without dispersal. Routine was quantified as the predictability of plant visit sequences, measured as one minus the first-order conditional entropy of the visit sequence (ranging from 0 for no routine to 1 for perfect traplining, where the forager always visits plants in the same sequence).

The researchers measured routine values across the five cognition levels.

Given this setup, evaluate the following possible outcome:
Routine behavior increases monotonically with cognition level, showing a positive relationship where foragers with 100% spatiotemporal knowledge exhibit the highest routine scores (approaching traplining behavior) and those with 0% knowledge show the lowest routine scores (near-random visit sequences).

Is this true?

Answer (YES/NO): NO